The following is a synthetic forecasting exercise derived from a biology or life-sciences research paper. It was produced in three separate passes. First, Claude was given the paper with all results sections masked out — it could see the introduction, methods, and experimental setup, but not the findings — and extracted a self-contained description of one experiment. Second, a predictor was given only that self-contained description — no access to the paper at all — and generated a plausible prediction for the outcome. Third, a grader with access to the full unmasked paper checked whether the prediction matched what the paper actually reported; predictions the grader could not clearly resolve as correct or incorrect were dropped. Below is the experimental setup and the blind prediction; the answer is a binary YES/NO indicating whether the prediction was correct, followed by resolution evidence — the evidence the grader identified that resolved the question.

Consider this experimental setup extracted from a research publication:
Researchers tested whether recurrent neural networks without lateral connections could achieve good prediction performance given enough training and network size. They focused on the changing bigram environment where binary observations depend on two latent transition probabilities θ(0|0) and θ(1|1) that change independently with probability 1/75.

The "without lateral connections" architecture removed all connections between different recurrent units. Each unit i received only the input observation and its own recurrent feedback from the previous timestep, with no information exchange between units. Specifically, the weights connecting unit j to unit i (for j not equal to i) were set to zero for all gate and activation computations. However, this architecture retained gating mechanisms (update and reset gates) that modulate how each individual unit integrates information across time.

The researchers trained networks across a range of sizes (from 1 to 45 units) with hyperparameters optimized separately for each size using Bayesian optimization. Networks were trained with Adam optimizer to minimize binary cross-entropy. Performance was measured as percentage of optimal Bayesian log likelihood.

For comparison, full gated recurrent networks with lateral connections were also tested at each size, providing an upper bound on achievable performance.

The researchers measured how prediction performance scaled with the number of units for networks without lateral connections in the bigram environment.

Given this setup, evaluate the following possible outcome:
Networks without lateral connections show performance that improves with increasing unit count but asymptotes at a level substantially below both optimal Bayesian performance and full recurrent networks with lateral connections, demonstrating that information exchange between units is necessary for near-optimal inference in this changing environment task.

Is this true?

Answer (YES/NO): YES